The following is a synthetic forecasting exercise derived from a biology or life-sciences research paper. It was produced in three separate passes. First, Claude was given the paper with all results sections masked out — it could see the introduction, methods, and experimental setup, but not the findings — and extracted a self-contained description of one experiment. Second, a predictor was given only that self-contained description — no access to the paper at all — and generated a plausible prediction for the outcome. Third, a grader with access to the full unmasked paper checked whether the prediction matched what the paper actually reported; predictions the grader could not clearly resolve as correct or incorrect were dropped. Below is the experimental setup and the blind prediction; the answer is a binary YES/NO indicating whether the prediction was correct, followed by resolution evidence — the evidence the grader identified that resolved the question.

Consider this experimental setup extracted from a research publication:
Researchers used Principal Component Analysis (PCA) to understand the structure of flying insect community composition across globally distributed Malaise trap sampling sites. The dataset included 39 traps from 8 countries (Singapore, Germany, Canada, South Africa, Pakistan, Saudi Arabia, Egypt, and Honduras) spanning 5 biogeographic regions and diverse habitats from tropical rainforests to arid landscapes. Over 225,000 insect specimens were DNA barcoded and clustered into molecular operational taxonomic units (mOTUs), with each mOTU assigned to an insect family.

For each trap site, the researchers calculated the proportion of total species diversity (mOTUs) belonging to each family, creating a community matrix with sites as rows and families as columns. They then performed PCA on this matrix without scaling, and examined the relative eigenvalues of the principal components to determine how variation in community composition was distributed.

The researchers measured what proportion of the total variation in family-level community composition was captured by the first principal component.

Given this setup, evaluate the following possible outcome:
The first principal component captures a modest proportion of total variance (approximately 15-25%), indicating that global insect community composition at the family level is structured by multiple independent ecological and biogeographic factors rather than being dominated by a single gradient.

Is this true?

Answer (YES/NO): NO